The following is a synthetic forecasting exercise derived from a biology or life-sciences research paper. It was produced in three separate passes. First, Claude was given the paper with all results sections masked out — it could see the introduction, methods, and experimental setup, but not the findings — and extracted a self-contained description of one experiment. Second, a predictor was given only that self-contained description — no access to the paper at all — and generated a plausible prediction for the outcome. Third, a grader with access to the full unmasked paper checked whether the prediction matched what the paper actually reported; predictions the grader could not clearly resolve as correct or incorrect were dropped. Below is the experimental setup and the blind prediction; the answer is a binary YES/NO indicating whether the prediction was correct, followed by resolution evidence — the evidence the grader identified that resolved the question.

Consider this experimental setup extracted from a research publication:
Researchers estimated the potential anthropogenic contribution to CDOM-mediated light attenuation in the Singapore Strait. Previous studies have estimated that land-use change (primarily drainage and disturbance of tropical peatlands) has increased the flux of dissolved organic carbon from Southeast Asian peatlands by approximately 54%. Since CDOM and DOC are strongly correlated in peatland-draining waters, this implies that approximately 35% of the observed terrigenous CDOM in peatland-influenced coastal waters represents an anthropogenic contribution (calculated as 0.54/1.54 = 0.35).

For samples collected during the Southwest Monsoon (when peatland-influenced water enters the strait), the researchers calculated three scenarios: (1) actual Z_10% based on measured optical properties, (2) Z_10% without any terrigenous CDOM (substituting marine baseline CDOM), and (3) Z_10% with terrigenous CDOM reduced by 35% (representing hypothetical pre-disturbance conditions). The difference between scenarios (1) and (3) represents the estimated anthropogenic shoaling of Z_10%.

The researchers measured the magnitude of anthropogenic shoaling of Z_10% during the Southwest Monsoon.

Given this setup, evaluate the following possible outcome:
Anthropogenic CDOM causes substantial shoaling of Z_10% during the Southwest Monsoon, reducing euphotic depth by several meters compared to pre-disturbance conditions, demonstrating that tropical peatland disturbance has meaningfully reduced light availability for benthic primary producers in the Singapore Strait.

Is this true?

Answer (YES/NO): NO